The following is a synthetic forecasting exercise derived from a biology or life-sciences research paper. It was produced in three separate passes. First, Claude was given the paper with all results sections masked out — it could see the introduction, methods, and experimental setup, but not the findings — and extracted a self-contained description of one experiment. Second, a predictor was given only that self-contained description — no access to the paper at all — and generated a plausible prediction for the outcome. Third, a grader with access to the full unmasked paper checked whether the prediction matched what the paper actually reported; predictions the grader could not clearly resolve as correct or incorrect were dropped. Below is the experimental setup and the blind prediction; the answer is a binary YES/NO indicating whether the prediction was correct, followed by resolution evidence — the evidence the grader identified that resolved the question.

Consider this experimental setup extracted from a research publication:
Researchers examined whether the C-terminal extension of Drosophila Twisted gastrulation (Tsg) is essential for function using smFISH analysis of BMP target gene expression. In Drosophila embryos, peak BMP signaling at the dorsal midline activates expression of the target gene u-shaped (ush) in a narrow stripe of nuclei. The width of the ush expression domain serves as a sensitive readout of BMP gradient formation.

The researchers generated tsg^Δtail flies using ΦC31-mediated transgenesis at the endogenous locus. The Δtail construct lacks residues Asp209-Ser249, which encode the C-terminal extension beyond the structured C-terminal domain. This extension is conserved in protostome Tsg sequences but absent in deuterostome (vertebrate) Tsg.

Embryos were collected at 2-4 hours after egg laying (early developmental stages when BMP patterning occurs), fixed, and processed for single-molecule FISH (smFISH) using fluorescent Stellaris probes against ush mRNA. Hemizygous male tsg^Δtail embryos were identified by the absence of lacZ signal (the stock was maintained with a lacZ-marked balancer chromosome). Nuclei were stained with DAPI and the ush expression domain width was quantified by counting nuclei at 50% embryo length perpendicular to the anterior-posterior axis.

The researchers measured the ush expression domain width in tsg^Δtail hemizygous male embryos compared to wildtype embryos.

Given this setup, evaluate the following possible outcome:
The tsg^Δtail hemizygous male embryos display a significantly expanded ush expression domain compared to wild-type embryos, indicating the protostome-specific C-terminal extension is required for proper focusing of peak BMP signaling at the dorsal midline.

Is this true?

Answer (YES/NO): YES